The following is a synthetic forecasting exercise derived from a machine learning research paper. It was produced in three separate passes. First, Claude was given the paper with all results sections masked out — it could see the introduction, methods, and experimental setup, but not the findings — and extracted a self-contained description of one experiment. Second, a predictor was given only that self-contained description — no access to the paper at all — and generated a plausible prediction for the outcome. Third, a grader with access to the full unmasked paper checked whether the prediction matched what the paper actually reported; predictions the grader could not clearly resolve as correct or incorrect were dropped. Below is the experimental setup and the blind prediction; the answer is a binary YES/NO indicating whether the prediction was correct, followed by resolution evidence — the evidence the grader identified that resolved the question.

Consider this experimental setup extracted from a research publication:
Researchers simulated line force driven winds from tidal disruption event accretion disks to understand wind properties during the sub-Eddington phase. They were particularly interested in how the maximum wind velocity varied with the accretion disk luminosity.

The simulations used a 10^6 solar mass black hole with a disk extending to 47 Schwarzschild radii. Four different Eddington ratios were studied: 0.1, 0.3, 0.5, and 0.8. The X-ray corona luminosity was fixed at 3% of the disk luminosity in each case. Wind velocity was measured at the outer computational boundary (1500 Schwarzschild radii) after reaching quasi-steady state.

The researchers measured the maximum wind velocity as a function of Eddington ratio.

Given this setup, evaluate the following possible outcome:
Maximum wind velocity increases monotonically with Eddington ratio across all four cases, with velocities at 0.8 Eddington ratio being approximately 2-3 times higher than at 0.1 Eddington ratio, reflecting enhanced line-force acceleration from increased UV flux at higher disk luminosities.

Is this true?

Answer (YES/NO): NO